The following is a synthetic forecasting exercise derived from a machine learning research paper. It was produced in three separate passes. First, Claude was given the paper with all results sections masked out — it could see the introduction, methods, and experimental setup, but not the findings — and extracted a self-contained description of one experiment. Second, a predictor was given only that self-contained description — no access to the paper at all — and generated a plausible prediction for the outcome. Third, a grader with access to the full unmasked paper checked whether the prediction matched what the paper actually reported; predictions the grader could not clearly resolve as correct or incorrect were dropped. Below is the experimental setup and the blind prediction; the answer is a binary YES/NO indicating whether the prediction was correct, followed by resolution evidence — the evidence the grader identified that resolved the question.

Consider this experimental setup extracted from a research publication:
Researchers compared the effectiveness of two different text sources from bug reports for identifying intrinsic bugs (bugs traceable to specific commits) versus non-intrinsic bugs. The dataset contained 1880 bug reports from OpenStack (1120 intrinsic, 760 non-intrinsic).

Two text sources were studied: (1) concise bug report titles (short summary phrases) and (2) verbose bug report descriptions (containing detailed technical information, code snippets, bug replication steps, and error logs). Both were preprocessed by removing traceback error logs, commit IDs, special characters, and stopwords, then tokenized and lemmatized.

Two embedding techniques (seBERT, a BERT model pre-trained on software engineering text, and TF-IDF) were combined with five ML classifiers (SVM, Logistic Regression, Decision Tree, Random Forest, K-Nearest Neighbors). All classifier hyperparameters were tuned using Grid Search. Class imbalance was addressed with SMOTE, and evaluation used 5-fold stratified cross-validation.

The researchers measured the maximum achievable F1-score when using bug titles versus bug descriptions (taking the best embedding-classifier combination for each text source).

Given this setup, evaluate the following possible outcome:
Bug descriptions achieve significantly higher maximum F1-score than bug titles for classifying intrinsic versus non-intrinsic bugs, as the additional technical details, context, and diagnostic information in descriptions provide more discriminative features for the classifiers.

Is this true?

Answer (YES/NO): NO